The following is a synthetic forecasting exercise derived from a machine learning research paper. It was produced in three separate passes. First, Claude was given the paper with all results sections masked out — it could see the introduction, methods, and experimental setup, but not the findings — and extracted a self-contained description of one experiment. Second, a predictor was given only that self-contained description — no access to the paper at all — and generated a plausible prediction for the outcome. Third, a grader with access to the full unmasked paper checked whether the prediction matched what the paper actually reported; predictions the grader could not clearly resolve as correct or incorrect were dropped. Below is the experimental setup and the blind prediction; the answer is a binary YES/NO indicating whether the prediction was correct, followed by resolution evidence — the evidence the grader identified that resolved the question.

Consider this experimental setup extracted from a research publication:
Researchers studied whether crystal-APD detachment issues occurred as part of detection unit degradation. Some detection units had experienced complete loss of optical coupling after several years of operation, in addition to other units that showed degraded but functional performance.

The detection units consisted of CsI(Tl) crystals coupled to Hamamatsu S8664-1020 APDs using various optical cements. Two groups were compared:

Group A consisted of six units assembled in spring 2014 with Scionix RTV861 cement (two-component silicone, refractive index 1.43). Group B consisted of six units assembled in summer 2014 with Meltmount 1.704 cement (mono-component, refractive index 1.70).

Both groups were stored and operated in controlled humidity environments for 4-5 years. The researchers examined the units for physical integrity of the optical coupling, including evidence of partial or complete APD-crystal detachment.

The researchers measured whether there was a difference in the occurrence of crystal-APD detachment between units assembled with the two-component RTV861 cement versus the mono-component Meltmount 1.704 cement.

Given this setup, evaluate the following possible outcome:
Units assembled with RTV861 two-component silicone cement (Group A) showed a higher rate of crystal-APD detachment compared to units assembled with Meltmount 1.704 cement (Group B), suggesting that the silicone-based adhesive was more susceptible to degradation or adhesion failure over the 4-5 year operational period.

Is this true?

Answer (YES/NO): YES